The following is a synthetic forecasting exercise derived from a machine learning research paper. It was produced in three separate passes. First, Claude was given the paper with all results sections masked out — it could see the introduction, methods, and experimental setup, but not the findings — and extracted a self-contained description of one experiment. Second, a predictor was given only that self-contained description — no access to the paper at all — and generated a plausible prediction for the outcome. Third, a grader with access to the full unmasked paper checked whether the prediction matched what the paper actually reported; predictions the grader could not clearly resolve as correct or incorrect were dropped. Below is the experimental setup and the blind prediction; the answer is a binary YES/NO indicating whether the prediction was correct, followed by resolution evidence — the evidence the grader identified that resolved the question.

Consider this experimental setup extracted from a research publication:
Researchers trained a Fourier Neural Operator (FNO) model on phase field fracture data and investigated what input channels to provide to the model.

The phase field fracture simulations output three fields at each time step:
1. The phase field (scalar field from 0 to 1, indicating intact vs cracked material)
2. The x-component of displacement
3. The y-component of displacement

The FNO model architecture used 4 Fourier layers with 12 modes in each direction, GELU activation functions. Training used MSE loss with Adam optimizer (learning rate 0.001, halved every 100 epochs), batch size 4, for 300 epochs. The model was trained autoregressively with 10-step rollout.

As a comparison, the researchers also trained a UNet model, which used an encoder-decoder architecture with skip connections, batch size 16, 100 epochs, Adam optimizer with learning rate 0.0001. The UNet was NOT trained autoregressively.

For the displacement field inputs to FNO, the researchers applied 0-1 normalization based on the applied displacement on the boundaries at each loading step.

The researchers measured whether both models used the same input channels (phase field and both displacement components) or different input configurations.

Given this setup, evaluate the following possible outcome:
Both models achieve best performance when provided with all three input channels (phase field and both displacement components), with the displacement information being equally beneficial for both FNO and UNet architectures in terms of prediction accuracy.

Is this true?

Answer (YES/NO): NO